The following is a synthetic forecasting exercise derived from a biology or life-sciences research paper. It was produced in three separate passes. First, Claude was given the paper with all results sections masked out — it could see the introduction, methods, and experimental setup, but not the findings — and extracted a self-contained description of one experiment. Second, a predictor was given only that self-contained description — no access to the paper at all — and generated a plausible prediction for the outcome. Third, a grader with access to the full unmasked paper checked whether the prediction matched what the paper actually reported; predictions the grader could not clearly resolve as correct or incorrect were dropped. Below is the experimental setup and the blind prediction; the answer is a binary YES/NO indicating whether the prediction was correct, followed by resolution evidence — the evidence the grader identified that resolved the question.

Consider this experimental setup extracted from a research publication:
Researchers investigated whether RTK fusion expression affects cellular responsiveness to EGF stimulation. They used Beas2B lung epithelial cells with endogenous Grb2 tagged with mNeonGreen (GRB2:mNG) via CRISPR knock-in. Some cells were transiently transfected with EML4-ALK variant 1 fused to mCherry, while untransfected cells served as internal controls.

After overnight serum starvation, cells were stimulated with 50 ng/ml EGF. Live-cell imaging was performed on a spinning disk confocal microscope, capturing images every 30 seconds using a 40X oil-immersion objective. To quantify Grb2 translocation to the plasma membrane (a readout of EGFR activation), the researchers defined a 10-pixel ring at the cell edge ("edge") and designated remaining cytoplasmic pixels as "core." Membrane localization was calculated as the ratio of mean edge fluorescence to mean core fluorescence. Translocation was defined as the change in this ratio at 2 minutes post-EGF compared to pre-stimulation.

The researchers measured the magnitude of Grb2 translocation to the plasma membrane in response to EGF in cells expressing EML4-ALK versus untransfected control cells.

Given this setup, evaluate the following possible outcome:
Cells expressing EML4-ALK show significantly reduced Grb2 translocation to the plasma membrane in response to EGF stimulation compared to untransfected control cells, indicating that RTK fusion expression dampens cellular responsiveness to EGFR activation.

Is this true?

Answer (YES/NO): YES